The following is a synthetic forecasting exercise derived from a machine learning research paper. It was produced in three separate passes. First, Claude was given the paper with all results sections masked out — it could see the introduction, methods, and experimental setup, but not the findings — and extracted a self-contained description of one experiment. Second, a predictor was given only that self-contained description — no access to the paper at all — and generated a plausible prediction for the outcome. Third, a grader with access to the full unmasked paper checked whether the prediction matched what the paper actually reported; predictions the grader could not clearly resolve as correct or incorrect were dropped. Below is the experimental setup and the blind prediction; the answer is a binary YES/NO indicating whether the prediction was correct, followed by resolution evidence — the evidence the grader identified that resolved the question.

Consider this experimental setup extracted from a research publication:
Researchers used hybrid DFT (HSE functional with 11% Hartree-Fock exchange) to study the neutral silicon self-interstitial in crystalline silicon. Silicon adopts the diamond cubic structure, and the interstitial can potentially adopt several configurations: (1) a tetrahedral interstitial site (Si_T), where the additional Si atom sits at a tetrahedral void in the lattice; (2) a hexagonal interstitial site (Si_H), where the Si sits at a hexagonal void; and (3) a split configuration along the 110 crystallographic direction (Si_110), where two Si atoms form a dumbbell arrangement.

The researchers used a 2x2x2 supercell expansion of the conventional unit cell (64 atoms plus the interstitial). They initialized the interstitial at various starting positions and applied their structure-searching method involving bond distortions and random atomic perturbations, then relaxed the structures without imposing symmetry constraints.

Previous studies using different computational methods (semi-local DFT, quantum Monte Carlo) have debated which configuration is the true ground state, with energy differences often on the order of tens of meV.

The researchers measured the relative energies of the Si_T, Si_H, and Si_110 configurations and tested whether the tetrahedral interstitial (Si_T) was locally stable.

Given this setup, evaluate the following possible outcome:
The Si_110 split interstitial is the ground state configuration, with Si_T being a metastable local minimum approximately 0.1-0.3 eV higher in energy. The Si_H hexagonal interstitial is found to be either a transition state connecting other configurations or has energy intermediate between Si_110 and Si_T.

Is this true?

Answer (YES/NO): NO